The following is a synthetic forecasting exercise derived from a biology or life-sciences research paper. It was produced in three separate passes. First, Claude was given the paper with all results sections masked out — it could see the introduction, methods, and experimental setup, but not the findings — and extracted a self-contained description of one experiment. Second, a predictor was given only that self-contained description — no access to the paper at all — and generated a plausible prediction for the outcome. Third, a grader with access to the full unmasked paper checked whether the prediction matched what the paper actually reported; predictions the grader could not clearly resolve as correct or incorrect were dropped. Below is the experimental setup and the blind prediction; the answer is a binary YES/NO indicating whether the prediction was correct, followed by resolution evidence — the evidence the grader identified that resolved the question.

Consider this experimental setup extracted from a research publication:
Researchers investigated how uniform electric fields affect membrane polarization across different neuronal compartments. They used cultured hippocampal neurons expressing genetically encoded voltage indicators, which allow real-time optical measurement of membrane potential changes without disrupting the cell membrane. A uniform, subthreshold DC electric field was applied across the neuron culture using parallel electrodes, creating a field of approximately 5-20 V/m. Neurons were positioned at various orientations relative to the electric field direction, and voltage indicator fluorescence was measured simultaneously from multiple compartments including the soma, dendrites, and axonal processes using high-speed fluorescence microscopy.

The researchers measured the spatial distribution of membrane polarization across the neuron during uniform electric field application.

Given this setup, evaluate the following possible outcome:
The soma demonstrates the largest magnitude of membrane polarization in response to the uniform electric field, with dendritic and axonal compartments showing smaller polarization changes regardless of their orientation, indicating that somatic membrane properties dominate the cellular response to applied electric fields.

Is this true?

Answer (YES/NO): NO